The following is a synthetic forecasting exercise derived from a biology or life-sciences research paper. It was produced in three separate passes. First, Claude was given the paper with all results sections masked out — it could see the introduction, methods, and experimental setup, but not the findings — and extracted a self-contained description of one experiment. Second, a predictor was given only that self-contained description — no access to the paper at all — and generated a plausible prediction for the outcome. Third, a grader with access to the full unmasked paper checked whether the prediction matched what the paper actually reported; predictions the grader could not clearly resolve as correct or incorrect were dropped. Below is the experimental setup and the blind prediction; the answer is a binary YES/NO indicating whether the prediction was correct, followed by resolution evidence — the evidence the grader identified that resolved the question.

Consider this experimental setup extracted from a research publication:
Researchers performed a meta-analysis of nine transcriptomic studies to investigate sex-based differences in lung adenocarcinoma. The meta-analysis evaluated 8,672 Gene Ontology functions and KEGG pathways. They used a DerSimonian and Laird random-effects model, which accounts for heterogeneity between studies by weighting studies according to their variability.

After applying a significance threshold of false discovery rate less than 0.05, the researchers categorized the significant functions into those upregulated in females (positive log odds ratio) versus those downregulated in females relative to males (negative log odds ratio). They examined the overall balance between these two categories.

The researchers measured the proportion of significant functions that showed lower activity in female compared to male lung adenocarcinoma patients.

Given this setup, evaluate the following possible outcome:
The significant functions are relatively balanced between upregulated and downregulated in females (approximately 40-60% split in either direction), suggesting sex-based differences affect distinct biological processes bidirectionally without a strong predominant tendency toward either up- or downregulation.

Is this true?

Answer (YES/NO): NO